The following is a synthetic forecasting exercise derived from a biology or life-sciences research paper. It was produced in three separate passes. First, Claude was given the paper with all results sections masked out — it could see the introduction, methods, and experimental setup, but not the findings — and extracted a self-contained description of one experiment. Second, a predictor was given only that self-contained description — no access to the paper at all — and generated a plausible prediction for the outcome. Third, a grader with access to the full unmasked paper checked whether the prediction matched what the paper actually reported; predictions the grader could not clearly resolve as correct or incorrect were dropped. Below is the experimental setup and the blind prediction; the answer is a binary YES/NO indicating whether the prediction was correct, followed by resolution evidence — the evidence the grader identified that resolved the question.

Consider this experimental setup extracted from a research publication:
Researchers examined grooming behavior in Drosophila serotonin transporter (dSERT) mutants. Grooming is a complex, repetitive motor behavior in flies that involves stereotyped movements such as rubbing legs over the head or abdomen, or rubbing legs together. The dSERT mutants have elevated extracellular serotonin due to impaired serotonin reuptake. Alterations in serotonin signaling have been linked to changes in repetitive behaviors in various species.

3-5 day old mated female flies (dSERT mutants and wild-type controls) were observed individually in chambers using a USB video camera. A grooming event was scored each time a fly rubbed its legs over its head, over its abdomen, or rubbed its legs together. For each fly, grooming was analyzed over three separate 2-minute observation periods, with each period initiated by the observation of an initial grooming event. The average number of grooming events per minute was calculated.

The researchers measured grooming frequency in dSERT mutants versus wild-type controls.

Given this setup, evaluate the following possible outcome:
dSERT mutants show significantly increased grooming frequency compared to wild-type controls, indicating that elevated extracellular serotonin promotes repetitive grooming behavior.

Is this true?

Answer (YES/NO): NO